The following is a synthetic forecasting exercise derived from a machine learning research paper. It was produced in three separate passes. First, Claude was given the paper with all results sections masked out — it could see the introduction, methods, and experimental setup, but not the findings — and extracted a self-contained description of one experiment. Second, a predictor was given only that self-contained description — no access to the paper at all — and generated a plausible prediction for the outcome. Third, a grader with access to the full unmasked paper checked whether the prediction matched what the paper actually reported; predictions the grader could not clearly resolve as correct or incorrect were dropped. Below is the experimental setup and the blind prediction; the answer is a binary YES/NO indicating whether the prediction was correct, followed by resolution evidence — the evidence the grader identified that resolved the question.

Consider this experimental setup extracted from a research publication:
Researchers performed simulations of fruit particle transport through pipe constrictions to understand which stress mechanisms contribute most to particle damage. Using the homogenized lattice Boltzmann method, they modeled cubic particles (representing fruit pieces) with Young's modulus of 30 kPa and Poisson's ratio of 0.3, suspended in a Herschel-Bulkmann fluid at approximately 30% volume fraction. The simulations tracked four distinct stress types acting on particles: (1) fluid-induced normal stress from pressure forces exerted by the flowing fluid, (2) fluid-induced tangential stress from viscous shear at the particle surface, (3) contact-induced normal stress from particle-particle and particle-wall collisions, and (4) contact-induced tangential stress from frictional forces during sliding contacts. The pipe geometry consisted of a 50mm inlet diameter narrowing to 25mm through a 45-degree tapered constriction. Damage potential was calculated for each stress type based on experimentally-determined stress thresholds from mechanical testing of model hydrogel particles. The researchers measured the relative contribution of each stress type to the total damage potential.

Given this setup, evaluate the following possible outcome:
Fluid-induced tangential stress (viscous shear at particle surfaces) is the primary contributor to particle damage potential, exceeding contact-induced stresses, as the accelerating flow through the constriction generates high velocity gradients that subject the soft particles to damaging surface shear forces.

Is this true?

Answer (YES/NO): NO